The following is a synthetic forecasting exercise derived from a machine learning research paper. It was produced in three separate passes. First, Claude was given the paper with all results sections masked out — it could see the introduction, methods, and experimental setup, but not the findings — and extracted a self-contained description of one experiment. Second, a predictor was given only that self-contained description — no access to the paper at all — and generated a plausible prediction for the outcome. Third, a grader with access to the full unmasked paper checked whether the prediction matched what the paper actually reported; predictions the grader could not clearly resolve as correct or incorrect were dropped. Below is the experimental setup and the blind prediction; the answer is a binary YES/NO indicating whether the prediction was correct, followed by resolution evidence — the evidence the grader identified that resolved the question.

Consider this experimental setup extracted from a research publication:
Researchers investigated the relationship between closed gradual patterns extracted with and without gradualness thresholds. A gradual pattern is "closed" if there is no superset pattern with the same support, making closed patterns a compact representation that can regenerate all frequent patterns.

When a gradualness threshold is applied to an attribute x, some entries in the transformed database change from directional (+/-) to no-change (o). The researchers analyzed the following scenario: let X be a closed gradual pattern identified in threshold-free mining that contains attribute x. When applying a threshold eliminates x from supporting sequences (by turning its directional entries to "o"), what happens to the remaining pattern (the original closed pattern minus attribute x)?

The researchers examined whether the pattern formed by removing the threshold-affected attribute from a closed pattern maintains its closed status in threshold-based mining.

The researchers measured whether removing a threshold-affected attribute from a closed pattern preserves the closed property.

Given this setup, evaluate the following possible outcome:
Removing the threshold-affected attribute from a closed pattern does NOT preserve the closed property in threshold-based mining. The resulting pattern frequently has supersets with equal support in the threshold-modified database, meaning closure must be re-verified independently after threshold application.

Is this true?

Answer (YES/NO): NO